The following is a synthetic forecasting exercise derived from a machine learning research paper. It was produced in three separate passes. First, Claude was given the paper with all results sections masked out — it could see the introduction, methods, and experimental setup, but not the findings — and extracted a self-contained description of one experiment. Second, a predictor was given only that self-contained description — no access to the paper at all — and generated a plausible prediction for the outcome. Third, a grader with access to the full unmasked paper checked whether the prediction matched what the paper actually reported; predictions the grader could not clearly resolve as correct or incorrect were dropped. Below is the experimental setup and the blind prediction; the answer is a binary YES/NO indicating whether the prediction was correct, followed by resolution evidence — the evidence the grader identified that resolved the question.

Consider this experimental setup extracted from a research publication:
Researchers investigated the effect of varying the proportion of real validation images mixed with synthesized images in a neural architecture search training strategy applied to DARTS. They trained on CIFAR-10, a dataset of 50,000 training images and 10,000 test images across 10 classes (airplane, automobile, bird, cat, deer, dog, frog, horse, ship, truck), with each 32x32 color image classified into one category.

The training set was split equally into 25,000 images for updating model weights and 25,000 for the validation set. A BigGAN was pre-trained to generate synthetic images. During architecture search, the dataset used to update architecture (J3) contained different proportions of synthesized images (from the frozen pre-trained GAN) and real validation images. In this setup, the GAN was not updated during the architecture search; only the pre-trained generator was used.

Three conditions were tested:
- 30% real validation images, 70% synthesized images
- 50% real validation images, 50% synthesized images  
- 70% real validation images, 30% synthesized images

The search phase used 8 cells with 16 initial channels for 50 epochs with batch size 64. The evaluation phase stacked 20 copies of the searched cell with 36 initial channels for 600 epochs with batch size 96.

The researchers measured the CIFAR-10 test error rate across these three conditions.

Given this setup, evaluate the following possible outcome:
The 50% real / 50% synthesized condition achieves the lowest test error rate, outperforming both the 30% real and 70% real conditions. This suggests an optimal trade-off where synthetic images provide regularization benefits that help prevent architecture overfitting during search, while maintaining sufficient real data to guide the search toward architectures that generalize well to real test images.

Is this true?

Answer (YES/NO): YES